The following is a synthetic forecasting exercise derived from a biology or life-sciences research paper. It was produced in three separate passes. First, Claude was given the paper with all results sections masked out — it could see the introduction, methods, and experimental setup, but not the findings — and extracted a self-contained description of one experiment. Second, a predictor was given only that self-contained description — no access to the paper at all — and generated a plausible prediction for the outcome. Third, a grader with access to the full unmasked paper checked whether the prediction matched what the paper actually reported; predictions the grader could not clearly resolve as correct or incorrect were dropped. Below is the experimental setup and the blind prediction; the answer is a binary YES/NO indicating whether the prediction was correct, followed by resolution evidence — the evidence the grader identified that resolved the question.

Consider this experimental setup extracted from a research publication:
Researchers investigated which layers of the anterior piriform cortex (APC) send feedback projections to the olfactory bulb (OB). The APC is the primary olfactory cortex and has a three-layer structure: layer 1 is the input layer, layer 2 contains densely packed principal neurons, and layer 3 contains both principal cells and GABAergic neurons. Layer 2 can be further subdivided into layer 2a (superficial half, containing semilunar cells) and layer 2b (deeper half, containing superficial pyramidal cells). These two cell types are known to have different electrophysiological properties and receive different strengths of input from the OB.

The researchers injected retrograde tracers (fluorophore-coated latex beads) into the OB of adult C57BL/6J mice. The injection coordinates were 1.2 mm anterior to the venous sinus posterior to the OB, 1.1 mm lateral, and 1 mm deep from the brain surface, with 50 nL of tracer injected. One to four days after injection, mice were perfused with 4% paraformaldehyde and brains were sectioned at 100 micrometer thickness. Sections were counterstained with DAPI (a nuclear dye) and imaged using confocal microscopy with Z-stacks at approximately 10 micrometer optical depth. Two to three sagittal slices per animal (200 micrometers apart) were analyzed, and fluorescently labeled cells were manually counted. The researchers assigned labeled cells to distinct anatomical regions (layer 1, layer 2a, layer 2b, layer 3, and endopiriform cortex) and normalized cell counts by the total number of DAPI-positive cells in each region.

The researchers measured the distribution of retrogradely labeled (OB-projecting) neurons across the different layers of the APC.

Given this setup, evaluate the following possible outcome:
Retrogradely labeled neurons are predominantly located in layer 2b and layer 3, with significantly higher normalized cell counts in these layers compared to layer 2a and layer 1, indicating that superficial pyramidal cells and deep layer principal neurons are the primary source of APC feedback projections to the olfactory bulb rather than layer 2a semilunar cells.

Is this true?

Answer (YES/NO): NO